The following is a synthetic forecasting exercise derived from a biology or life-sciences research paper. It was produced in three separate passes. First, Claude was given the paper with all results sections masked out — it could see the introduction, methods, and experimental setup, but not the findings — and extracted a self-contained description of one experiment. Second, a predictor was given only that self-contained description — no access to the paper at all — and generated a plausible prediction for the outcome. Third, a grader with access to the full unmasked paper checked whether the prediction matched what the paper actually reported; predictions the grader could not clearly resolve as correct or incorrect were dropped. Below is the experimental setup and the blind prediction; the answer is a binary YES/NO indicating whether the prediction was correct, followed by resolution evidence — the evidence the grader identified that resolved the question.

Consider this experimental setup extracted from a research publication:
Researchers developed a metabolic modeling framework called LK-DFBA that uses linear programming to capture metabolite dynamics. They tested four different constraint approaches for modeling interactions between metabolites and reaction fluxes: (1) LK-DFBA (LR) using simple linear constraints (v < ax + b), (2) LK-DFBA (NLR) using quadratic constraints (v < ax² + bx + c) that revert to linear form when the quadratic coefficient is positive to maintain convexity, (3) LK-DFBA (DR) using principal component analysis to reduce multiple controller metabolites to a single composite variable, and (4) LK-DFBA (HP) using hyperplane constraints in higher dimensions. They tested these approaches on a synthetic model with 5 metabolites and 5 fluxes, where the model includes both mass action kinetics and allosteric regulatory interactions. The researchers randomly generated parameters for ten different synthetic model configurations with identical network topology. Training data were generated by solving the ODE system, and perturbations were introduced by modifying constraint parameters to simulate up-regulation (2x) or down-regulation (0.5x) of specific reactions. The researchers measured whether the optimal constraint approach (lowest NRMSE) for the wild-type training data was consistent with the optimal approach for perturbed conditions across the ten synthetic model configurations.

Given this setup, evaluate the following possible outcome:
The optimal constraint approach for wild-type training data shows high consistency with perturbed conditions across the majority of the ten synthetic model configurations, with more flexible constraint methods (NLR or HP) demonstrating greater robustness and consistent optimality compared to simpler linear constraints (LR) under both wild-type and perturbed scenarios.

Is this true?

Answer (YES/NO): NO